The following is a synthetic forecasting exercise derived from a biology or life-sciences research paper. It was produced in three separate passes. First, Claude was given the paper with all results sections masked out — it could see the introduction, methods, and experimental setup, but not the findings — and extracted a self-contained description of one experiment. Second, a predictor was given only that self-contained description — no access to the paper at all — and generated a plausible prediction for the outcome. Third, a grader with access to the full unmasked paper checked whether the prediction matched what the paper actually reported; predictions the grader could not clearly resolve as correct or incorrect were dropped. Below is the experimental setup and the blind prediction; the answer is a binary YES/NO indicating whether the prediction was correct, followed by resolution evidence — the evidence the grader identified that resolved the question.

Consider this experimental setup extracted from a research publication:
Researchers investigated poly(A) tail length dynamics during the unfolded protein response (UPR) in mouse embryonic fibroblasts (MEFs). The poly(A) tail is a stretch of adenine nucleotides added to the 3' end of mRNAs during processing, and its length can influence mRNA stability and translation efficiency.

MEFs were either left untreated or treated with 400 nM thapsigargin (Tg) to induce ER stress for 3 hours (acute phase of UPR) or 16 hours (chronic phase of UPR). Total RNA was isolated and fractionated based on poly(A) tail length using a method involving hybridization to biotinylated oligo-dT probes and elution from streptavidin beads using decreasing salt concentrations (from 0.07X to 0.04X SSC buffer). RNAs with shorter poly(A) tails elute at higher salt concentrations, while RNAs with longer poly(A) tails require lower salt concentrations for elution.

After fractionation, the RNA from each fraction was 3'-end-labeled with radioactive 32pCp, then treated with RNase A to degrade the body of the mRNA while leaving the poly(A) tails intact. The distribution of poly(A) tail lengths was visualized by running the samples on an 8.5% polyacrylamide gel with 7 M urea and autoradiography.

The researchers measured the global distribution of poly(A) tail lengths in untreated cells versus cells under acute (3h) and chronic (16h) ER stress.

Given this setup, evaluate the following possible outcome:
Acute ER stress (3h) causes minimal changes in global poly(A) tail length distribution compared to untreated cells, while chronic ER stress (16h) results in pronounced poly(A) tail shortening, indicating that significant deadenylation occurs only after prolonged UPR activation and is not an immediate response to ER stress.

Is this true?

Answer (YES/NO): NO